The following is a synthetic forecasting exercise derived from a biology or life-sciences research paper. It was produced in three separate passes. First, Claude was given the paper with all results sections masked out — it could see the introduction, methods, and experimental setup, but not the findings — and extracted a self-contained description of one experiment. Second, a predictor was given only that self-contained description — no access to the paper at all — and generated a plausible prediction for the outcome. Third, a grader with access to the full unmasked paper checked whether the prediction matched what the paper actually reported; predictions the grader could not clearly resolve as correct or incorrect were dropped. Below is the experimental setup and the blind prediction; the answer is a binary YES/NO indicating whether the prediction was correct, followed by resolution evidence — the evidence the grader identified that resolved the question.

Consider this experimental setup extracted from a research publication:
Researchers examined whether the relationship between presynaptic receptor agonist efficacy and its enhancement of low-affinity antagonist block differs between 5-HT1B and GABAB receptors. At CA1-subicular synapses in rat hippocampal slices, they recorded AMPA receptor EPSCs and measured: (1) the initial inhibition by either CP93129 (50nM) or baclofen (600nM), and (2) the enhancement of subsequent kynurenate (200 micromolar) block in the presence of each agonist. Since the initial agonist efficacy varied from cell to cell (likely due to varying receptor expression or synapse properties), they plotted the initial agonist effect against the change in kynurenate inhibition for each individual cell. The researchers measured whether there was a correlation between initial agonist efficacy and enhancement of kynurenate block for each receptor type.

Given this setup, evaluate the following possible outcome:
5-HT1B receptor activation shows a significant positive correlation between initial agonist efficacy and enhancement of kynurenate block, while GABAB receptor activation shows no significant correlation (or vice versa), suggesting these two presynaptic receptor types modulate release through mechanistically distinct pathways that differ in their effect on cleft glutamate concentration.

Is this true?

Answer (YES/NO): YES